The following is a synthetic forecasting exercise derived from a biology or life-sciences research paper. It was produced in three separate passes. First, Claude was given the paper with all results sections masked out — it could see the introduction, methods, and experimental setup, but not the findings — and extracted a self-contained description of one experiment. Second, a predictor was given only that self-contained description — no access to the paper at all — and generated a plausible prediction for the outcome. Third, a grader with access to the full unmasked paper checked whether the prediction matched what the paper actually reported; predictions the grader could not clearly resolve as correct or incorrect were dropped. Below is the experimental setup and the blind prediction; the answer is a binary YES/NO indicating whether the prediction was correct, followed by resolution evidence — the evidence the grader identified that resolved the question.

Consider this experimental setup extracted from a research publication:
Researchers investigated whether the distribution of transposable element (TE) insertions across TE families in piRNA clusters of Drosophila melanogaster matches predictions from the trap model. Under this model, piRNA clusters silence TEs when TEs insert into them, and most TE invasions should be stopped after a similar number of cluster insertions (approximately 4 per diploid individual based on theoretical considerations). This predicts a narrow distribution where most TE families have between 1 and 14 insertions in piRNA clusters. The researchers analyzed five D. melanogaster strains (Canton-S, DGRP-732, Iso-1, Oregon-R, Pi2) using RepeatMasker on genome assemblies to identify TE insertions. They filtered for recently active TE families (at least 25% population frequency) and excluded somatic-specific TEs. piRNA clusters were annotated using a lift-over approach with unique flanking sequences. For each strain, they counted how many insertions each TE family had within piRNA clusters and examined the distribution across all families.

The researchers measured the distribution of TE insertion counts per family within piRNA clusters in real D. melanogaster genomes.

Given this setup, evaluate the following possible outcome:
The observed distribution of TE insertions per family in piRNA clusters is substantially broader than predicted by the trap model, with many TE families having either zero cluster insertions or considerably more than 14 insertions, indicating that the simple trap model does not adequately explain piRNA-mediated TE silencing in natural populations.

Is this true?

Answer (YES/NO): YES